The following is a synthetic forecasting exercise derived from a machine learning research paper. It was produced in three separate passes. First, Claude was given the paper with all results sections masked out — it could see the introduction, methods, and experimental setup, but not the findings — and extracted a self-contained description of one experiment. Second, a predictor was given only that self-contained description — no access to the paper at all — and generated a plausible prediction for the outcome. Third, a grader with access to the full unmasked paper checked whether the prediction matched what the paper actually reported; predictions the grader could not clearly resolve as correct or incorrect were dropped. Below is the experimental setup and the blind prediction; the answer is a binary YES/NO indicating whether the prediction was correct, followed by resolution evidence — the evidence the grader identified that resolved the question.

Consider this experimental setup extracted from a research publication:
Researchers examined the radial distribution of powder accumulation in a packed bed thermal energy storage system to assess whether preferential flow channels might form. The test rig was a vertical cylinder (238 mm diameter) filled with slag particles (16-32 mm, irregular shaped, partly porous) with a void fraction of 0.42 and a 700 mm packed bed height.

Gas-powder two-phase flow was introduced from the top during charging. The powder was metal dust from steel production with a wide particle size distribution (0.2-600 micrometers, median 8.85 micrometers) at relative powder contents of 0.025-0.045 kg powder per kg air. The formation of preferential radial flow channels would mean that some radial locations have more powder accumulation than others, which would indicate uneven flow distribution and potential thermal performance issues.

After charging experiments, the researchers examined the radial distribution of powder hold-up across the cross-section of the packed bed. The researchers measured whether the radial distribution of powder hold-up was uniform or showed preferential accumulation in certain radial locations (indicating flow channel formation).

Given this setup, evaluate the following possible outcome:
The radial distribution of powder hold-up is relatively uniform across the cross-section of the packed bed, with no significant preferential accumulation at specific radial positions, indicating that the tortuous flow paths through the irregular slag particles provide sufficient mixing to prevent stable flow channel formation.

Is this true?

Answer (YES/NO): YES